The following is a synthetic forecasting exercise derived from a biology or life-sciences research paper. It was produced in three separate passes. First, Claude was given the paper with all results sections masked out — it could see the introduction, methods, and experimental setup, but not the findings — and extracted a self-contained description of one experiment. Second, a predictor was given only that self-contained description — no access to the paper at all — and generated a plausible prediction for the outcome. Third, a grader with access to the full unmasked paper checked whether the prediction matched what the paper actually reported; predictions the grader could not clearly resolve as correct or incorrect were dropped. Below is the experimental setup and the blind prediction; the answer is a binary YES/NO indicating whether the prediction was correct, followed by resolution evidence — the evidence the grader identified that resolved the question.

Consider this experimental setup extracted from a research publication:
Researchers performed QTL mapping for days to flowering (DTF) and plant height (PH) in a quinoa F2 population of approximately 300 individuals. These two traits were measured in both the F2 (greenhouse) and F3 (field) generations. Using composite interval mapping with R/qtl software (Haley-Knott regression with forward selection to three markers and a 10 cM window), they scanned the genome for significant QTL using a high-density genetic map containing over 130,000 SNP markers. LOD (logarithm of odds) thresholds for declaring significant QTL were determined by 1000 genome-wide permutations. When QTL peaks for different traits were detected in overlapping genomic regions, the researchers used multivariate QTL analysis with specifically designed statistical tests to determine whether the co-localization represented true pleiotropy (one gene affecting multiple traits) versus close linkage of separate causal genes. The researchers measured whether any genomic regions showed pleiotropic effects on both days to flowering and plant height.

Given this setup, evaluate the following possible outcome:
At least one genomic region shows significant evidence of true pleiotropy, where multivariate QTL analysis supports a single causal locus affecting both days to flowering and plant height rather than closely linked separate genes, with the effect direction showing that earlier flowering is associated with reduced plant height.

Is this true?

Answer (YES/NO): YES